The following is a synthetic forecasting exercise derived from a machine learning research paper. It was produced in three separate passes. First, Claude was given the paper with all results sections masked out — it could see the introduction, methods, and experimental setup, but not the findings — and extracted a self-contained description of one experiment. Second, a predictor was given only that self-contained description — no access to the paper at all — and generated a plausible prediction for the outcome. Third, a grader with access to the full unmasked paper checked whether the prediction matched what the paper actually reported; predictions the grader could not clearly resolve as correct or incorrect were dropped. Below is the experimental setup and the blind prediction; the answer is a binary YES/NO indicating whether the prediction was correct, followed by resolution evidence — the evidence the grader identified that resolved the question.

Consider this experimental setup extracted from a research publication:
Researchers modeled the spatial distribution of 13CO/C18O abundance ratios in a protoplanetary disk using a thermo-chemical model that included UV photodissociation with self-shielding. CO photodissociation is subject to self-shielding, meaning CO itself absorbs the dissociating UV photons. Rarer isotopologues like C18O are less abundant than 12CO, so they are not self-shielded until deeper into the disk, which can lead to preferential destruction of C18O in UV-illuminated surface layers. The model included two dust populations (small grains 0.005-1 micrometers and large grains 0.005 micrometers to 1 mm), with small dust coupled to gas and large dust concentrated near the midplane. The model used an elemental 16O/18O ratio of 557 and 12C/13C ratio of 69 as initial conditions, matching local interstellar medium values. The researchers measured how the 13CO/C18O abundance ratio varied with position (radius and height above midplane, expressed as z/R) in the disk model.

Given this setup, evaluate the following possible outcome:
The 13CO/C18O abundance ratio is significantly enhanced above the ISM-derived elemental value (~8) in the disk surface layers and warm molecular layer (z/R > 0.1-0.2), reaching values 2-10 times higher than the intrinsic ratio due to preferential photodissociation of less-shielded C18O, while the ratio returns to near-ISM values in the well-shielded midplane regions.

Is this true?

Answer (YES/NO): NO